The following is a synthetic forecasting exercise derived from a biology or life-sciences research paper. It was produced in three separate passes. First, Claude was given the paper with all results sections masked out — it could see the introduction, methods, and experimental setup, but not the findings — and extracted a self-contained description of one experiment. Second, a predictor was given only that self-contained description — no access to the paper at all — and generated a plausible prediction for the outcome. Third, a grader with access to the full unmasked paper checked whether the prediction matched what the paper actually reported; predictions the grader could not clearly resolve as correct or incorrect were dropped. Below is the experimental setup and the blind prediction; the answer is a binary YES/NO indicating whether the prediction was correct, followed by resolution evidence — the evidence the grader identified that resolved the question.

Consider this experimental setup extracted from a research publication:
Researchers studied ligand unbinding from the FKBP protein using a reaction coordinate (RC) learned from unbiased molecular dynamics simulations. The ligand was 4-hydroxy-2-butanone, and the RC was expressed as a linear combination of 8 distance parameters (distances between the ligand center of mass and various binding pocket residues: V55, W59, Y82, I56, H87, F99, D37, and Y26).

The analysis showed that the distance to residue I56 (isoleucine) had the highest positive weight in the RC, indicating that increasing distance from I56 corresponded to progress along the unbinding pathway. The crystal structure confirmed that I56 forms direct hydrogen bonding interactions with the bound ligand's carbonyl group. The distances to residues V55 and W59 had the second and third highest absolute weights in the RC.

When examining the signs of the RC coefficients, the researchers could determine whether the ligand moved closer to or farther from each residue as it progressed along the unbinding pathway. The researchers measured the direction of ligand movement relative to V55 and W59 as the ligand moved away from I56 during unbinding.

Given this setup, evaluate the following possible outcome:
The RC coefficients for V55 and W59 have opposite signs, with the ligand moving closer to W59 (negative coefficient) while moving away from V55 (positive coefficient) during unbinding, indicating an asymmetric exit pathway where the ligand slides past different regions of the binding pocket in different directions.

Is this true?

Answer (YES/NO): NO